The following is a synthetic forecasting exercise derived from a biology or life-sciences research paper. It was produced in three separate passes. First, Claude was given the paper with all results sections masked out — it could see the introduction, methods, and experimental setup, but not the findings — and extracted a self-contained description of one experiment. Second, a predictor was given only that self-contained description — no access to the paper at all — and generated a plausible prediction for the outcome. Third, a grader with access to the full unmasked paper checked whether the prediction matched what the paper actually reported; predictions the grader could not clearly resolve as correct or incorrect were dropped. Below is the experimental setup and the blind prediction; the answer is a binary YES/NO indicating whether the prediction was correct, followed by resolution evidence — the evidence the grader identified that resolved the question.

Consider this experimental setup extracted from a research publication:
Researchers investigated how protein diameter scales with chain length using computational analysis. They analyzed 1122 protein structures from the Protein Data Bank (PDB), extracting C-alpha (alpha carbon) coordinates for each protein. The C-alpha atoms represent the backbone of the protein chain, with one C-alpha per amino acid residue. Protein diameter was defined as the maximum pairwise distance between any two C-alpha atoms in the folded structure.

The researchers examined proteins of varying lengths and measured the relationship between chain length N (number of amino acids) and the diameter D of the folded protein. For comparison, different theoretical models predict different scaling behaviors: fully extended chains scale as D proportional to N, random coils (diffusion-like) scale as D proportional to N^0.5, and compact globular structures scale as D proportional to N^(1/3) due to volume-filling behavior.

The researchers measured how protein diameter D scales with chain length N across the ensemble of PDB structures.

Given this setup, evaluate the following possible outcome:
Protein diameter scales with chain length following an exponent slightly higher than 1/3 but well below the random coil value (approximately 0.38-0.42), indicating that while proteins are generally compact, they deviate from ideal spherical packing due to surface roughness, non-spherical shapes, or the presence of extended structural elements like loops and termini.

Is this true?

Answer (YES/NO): NO